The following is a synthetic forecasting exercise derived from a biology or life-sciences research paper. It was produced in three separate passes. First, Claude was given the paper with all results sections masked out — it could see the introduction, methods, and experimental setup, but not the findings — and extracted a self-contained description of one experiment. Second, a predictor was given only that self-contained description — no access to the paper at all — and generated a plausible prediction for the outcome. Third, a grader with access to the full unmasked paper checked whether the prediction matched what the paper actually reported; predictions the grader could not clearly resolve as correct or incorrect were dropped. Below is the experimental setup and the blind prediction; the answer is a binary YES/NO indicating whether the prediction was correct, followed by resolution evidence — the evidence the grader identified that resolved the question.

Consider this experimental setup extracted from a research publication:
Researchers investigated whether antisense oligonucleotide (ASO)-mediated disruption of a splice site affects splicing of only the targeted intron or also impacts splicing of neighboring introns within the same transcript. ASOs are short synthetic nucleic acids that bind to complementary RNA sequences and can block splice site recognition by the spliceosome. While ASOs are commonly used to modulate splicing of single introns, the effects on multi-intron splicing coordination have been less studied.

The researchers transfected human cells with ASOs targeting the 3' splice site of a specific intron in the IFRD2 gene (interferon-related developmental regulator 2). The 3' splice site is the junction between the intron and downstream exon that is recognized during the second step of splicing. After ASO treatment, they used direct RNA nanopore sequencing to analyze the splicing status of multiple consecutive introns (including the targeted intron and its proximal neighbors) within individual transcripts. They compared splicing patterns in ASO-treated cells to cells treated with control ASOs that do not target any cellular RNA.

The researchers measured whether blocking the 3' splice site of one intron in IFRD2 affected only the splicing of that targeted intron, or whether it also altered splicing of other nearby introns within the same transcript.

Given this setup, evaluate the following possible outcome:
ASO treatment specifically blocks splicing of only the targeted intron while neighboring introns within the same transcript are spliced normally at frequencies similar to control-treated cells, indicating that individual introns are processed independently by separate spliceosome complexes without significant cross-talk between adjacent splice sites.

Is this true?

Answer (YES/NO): NO